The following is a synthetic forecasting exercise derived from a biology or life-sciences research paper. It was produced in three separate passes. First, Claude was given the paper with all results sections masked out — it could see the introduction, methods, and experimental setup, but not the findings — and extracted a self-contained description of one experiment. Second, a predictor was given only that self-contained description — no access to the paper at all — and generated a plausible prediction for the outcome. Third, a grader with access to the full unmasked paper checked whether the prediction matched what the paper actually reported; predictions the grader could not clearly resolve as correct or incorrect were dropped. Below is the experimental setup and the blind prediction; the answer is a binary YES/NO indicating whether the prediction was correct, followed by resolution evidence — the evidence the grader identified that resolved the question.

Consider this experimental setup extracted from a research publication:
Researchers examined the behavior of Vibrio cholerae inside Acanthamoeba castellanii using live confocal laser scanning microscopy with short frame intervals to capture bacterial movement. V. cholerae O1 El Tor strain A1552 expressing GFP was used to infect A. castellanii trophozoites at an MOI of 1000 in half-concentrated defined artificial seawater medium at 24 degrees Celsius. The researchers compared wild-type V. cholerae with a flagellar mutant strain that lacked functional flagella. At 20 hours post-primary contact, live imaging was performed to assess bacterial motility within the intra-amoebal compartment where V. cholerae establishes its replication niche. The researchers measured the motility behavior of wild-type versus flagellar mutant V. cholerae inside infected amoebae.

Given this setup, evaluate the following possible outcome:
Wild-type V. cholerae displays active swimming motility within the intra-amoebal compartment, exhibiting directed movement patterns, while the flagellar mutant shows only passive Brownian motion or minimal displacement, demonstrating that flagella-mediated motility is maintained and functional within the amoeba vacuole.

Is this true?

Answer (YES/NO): YES